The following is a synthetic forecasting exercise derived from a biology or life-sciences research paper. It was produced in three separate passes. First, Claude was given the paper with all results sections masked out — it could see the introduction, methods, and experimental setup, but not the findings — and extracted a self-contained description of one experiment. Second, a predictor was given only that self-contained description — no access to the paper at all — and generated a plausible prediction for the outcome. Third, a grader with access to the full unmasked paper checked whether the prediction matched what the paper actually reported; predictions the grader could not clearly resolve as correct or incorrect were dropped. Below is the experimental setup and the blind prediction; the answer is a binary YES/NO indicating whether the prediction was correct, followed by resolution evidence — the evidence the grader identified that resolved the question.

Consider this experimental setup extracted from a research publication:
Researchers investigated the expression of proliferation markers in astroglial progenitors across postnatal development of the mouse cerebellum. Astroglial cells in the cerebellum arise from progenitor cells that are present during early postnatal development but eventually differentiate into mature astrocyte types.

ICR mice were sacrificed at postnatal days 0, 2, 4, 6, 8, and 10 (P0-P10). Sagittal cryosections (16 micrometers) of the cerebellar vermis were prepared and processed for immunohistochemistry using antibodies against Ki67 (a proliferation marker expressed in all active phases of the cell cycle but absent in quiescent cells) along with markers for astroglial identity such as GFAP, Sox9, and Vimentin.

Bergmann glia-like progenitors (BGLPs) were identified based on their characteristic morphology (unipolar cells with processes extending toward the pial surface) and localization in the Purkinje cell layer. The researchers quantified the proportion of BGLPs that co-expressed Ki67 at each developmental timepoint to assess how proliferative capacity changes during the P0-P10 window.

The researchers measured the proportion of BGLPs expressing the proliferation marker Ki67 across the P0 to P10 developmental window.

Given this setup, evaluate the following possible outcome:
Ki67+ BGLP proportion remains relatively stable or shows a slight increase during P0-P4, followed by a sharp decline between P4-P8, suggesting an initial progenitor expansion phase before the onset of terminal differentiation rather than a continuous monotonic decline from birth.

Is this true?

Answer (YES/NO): NO